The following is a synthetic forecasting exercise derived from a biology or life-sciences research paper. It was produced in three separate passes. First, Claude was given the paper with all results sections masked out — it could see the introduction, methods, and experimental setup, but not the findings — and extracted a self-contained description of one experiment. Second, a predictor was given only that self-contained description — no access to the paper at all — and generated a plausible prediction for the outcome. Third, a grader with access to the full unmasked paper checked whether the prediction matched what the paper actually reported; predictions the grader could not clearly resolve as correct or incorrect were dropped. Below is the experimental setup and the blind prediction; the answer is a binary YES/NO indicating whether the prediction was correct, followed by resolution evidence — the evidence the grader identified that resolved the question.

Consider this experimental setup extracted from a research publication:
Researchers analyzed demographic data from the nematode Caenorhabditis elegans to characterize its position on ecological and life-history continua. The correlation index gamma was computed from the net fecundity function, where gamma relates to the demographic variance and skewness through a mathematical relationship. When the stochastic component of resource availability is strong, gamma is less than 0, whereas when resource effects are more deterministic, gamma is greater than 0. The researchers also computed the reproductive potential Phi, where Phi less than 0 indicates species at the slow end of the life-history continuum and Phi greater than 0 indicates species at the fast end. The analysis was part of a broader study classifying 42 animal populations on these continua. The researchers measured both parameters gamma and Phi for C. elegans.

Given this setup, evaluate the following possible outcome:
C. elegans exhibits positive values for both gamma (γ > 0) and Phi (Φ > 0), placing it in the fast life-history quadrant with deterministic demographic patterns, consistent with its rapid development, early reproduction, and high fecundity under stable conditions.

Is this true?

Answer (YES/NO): NO